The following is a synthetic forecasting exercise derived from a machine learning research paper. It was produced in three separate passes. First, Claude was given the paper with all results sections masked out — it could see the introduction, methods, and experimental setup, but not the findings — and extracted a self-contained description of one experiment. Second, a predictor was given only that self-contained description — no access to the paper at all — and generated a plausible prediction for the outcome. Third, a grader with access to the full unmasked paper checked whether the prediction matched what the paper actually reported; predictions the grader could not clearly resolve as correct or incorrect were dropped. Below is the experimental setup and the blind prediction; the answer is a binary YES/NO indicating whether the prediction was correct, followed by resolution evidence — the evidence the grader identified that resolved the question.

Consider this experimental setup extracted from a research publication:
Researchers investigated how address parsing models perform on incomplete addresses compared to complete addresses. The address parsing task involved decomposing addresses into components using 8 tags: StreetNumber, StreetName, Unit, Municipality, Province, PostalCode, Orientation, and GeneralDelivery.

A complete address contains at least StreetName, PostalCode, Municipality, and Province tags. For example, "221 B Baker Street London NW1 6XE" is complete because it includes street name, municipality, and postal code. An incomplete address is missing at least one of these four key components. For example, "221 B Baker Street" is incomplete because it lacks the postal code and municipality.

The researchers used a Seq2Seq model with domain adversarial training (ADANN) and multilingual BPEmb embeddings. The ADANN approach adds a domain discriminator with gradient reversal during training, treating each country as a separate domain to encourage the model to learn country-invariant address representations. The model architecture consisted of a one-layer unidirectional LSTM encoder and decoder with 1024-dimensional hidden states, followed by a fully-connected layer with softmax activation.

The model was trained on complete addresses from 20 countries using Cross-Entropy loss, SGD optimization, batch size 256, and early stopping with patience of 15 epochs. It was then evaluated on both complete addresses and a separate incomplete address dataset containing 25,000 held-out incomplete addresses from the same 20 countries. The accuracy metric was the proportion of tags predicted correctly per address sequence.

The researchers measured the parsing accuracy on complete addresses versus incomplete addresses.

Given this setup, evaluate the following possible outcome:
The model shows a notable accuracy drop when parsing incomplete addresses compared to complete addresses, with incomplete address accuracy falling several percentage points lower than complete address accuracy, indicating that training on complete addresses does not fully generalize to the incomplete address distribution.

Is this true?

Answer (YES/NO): NO